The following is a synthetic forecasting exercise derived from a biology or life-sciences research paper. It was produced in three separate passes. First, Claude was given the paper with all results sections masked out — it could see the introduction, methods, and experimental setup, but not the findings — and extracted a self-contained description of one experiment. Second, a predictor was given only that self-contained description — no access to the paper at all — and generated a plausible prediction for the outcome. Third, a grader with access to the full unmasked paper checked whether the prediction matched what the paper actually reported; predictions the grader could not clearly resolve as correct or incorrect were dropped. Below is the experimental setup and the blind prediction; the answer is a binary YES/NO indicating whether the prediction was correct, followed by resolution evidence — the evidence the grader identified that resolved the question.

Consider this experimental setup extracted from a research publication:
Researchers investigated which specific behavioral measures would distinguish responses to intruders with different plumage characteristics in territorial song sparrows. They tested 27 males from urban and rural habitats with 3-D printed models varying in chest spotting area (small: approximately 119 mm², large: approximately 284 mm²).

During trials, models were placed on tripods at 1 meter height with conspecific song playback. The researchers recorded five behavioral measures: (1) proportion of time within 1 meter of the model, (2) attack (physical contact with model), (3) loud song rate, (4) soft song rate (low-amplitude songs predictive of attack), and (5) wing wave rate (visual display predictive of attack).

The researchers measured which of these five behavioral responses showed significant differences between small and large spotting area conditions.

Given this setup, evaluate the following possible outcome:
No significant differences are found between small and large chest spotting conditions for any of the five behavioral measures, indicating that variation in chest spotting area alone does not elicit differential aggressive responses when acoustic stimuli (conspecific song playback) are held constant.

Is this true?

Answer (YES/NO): NO